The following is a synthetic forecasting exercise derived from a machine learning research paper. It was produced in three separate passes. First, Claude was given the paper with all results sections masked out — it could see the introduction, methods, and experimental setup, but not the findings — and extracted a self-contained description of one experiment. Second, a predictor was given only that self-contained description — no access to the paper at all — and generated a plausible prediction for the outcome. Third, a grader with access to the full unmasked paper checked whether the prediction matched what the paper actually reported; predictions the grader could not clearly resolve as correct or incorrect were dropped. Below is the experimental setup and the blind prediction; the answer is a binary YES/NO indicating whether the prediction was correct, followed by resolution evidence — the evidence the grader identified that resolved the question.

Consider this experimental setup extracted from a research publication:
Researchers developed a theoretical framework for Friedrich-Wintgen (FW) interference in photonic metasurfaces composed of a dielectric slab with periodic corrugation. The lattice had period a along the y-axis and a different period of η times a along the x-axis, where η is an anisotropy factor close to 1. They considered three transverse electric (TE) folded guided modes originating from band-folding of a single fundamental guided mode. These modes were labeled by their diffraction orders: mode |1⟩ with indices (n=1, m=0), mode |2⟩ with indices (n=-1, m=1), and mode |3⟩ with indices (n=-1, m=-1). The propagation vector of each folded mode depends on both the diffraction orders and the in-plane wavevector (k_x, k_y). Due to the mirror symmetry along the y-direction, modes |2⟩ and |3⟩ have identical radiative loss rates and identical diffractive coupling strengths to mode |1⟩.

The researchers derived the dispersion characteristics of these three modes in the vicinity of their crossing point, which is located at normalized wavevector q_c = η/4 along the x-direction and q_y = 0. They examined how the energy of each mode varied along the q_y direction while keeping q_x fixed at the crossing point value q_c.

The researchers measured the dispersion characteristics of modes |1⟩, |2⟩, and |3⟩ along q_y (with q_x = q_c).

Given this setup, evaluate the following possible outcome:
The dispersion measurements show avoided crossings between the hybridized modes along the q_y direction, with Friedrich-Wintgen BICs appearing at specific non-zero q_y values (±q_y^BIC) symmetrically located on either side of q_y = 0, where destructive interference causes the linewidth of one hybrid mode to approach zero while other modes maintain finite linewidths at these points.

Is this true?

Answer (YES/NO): NO